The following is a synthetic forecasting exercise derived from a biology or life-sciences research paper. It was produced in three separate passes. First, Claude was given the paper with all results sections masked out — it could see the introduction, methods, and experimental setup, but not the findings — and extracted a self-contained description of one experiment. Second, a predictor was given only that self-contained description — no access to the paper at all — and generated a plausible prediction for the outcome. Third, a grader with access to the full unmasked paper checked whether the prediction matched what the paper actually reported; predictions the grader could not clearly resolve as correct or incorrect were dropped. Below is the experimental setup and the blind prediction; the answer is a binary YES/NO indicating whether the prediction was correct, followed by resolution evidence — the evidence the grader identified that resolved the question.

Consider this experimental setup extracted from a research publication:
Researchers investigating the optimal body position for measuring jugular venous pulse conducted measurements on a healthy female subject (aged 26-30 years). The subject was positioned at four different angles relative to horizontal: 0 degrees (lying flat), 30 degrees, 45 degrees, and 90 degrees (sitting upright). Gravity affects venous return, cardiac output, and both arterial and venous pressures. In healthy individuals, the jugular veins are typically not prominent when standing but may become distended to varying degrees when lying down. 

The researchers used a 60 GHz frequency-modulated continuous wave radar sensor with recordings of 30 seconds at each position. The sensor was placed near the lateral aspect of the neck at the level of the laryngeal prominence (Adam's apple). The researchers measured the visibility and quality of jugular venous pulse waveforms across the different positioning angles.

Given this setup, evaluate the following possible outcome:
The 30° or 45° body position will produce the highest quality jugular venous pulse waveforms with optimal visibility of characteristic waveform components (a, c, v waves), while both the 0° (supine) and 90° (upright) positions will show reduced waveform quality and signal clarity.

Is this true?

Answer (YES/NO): NO